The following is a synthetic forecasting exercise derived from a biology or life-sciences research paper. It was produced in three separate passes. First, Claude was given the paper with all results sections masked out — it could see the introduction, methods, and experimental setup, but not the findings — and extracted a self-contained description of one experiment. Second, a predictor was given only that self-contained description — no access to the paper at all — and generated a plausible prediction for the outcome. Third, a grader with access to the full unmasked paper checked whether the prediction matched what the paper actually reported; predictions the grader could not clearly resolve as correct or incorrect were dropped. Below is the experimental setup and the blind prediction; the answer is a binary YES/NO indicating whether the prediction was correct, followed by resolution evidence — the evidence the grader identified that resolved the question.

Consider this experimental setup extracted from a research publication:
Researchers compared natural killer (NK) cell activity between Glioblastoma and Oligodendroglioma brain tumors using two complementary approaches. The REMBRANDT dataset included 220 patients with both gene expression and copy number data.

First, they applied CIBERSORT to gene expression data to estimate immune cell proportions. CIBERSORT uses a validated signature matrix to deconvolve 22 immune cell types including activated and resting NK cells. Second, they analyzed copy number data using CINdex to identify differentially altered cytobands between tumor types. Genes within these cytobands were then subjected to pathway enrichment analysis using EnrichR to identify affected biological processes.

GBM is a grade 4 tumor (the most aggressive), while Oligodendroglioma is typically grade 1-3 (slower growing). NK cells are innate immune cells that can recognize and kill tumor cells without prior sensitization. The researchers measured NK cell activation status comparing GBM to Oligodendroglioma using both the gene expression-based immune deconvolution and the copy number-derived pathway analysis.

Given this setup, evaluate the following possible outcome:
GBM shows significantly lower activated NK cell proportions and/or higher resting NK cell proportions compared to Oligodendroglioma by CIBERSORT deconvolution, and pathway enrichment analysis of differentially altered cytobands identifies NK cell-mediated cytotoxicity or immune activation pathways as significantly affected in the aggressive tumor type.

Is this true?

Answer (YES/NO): NO